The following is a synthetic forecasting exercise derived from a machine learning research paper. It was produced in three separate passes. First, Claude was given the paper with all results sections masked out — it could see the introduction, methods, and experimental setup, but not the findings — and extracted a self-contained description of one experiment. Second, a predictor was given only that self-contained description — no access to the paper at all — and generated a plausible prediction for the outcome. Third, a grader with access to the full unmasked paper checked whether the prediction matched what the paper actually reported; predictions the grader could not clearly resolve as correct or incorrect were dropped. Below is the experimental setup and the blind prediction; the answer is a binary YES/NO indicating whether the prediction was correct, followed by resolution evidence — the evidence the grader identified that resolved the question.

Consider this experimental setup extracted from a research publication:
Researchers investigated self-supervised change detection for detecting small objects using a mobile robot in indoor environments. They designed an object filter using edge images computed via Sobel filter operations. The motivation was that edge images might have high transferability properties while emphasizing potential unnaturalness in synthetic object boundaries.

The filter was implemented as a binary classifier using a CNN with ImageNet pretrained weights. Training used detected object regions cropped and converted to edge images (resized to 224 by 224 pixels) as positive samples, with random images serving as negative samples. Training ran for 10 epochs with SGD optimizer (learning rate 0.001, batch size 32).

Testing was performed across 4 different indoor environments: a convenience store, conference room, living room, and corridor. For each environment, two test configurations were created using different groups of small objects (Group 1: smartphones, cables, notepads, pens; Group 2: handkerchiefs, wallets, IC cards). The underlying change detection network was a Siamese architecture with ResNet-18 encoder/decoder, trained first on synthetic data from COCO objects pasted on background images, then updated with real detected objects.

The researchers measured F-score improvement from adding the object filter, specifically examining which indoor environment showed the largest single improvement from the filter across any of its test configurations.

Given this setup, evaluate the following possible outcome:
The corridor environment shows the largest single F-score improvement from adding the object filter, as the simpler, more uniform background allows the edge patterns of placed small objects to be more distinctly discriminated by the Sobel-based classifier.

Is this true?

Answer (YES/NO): NO